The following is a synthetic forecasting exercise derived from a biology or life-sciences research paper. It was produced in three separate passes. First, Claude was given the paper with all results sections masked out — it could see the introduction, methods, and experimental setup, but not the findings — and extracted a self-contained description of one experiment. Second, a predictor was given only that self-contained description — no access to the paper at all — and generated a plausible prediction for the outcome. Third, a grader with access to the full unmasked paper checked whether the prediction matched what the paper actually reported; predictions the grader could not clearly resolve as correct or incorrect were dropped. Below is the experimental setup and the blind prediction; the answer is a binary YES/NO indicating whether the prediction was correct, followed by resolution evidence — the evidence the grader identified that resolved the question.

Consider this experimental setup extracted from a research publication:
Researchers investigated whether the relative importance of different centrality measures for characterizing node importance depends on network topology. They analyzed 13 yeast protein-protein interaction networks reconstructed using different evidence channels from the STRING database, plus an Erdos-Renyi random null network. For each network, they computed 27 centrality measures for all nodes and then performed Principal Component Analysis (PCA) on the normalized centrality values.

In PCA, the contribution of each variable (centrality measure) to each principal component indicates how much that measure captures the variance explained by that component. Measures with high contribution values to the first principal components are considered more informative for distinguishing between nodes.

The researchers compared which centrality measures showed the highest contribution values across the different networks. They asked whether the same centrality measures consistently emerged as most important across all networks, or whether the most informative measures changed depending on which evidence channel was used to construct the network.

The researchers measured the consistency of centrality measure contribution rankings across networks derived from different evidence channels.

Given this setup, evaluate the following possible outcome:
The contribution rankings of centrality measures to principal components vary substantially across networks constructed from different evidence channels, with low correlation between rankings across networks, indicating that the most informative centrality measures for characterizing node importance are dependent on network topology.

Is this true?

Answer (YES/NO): NO